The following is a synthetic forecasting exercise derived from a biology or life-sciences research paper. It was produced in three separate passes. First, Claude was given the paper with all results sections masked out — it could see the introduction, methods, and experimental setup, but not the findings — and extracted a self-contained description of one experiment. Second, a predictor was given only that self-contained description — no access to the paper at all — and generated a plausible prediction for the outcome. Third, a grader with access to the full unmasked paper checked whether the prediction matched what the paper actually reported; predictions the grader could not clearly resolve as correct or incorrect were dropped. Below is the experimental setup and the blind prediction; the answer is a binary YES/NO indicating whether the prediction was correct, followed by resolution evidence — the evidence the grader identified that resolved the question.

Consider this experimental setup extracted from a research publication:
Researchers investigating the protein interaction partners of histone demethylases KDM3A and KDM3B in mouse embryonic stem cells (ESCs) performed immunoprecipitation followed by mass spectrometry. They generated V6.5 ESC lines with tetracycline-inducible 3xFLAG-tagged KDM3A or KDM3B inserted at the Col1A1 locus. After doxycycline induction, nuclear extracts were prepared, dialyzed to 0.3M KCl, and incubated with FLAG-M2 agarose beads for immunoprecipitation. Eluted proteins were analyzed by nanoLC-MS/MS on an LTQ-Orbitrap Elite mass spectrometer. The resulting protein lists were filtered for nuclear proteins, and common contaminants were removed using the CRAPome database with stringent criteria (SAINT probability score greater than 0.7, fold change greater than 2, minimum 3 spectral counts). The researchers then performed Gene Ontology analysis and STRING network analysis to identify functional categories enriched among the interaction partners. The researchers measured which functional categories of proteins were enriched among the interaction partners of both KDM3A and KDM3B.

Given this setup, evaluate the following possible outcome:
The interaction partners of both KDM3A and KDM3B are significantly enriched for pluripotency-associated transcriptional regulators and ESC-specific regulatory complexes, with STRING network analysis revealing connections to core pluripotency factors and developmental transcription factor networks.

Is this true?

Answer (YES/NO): NO